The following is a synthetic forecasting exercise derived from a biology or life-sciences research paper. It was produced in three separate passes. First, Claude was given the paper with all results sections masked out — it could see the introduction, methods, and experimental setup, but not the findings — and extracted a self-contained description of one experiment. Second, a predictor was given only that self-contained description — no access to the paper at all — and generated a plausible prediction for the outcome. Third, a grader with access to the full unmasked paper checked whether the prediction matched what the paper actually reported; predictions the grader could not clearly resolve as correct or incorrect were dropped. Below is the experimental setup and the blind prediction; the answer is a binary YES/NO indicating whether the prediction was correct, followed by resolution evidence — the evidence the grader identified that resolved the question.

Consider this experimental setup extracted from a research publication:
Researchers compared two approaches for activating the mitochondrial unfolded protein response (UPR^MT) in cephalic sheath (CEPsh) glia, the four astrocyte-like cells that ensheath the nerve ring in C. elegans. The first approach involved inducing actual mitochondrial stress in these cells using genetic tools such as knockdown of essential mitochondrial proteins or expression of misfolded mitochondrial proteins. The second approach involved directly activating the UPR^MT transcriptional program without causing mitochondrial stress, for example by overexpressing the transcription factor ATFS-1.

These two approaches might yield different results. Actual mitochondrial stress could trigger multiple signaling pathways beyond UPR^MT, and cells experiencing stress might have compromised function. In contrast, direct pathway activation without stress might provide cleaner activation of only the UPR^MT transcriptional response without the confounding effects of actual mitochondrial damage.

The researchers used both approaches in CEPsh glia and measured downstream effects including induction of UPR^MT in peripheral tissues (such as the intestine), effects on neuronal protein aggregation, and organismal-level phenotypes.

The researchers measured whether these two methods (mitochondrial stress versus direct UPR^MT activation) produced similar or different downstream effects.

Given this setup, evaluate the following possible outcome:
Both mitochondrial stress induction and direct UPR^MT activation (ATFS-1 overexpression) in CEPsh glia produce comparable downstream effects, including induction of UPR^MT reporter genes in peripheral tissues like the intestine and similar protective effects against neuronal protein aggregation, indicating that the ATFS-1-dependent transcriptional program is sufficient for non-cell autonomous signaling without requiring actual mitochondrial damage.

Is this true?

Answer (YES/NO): NO